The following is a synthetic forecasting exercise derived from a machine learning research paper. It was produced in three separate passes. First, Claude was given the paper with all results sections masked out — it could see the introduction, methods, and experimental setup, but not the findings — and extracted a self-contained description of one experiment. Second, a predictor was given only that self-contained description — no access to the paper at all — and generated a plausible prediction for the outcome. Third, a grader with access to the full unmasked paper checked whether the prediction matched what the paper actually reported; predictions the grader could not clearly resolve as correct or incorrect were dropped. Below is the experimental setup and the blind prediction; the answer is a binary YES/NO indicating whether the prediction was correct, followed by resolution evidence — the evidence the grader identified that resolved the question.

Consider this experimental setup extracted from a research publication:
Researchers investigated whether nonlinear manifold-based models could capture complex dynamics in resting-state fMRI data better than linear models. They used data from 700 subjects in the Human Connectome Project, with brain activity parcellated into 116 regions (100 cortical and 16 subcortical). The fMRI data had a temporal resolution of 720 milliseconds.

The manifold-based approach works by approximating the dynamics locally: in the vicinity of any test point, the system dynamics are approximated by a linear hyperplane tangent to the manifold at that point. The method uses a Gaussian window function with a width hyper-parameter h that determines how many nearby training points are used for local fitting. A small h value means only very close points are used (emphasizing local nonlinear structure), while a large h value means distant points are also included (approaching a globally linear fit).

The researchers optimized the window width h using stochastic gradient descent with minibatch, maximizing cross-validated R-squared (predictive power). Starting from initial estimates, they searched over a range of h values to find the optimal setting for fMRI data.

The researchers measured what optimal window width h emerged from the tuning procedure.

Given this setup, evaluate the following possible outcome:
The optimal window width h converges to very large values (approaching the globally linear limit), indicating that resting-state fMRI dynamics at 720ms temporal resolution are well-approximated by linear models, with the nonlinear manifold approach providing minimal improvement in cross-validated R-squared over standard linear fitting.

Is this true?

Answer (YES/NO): YES